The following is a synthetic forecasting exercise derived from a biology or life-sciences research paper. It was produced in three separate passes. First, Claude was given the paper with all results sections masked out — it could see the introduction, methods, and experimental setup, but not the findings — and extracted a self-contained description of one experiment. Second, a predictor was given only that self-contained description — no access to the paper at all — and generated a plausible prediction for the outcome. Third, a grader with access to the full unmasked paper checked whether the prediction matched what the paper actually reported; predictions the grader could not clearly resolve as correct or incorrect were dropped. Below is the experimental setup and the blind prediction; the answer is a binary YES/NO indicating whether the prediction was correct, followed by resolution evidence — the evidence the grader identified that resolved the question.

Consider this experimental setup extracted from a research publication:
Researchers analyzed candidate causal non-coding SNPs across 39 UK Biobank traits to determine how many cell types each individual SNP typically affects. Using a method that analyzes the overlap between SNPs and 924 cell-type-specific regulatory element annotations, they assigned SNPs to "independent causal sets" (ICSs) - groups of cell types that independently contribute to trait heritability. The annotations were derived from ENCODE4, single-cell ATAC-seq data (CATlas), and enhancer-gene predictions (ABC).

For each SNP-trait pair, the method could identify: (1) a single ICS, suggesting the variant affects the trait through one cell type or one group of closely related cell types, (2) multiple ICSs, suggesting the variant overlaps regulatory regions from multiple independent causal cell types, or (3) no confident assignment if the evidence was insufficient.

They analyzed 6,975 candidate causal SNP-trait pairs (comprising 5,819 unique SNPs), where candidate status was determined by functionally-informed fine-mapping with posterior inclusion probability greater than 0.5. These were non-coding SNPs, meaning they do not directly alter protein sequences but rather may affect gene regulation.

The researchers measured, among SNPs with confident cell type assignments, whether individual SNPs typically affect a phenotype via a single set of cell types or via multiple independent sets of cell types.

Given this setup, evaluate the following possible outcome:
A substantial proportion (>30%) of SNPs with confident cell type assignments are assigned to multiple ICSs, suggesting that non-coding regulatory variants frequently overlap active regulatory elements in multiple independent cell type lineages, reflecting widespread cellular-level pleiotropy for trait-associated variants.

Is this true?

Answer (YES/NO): YES